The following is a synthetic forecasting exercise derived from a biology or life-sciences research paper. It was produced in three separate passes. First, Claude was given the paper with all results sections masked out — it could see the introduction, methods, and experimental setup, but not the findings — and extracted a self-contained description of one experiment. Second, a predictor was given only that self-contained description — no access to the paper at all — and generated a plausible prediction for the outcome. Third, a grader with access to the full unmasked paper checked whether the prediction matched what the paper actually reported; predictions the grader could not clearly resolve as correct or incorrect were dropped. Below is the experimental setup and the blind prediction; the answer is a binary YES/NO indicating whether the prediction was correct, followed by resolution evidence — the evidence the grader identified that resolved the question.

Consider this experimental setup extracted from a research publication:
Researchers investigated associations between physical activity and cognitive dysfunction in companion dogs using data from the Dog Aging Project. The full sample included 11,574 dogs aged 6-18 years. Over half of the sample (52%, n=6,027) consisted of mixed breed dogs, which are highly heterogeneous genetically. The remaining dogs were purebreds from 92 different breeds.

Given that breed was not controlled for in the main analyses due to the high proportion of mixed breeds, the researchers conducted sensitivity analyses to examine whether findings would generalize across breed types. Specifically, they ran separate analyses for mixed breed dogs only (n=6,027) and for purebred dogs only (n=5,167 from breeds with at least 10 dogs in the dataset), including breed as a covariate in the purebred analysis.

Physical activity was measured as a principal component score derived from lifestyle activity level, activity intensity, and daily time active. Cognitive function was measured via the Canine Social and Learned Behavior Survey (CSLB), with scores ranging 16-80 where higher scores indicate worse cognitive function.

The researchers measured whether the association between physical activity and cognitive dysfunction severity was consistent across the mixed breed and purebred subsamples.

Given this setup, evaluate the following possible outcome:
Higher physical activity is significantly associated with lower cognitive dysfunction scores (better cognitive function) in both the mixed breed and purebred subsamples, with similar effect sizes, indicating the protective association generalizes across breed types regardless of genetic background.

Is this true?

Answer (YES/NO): YES